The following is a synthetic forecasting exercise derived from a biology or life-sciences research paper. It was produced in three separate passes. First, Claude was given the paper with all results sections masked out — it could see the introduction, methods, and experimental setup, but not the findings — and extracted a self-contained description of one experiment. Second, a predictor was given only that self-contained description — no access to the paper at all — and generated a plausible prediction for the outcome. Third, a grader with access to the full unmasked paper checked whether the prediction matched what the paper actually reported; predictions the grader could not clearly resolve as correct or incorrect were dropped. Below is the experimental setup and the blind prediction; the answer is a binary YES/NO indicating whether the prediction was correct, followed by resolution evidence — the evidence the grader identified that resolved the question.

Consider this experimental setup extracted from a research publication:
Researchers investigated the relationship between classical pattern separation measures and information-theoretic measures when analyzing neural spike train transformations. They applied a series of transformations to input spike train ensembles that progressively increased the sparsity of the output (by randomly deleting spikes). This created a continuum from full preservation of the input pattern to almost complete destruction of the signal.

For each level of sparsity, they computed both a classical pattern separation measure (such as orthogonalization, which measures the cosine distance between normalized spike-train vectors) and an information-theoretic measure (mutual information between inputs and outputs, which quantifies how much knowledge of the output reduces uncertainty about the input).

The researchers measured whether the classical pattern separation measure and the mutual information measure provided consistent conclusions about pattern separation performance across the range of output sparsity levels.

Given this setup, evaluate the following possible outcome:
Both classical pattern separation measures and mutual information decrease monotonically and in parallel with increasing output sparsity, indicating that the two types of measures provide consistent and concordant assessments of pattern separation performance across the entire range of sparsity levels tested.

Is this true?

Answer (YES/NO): NO